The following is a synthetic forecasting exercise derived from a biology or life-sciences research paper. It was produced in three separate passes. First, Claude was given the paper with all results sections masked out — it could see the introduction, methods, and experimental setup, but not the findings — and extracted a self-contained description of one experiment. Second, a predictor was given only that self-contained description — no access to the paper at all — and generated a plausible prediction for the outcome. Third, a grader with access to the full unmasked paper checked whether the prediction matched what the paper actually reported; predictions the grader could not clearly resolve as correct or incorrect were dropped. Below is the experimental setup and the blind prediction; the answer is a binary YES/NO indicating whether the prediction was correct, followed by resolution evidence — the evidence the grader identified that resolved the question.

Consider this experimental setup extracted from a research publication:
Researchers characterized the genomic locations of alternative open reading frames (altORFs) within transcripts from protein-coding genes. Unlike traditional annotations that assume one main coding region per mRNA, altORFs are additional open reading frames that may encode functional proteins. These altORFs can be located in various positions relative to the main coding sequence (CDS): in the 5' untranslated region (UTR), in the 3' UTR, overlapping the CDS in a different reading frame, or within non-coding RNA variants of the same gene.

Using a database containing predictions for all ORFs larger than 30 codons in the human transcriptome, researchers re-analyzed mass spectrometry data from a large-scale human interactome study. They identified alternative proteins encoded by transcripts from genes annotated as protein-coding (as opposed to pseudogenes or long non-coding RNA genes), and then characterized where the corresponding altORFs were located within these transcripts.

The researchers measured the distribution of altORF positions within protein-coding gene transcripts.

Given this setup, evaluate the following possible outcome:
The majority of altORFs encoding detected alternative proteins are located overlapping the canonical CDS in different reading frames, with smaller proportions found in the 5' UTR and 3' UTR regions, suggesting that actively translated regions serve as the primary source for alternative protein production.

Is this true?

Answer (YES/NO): NO